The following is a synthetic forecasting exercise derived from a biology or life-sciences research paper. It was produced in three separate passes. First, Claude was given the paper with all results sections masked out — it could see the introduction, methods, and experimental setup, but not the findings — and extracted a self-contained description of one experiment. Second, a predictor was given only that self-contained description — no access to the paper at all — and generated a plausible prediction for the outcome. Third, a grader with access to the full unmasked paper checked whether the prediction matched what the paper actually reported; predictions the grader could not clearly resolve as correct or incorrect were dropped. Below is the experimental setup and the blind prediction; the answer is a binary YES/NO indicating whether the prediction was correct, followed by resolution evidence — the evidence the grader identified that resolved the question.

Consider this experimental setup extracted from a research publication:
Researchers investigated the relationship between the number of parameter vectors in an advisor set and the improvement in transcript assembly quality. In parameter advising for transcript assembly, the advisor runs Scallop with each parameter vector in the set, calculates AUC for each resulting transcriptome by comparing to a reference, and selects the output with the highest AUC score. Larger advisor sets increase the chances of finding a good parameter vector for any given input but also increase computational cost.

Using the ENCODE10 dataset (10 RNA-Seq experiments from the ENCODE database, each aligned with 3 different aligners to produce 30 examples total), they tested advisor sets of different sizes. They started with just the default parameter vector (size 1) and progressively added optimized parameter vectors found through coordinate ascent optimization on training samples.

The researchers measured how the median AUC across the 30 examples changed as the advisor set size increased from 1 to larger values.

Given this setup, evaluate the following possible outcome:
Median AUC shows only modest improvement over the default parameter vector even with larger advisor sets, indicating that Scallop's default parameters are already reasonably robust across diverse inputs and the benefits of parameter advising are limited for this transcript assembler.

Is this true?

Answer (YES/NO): NO